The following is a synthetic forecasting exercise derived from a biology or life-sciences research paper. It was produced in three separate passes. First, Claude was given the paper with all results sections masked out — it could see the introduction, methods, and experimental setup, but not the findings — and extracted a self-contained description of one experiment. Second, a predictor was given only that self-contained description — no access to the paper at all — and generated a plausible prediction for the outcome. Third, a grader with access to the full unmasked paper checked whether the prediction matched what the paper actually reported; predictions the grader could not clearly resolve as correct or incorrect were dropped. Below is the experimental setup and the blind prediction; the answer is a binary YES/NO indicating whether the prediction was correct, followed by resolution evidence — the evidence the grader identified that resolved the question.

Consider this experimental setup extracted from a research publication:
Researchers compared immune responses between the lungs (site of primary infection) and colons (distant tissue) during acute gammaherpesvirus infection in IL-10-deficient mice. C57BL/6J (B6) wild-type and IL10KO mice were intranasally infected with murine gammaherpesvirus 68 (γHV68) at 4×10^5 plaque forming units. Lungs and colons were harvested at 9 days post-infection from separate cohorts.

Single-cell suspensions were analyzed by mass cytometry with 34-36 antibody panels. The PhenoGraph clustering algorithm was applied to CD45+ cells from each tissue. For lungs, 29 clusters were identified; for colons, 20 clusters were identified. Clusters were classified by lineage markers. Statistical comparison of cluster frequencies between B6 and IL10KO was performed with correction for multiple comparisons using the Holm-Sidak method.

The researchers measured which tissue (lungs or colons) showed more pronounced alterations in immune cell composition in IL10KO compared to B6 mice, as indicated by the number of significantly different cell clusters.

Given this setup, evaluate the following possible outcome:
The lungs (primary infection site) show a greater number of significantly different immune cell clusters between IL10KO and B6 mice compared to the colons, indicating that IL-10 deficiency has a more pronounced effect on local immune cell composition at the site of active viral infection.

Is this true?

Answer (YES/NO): YES